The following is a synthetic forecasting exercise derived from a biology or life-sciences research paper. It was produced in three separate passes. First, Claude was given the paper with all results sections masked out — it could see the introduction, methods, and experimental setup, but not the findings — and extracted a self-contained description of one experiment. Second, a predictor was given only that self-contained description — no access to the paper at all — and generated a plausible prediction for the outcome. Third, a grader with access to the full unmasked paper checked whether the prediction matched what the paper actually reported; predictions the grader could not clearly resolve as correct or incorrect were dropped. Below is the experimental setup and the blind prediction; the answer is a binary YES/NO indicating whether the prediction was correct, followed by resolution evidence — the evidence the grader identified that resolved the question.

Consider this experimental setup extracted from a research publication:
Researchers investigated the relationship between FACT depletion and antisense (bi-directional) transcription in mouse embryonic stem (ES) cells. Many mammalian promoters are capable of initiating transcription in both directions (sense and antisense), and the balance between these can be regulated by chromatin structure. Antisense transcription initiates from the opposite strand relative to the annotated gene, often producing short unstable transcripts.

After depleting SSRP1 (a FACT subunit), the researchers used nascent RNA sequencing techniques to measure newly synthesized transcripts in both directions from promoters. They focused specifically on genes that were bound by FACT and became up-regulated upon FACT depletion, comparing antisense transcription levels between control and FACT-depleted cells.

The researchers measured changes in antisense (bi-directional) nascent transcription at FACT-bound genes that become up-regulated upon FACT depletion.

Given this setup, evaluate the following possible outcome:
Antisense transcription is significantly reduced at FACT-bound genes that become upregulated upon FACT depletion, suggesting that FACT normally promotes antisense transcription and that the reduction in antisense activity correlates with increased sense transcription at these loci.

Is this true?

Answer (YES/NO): NO